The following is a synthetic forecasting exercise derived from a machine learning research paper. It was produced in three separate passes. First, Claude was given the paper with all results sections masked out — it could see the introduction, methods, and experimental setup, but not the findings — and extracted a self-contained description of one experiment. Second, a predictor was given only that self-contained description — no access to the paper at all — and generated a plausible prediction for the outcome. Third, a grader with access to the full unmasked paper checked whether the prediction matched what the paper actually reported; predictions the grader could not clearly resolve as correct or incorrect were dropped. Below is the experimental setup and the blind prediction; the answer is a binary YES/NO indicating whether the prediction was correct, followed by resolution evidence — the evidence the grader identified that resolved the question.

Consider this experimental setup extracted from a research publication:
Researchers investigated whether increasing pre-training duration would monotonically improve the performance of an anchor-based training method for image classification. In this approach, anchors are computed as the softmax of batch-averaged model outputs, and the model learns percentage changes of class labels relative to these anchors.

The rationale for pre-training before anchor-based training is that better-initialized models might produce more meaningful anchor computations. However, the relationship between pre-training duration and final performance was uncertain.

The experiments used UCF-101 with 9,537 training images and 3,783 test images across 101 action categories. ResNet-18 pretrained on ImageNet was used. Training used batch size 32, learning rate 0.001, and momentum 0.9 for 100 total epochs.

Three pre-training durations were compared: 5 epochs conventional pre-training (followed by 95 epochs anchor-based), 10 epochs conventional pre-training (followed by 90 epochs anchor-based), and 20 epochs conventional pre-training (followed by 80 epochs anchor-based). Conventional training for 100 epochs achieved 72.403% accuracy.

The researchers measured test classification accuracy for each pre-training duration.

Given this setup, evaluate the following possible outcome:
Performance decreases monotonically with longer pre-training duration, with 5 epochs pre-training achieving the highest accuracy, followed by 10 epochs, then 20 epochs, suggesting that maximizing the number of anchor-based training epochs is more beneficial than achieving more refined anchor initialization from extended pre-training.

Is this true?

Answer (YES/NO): NO